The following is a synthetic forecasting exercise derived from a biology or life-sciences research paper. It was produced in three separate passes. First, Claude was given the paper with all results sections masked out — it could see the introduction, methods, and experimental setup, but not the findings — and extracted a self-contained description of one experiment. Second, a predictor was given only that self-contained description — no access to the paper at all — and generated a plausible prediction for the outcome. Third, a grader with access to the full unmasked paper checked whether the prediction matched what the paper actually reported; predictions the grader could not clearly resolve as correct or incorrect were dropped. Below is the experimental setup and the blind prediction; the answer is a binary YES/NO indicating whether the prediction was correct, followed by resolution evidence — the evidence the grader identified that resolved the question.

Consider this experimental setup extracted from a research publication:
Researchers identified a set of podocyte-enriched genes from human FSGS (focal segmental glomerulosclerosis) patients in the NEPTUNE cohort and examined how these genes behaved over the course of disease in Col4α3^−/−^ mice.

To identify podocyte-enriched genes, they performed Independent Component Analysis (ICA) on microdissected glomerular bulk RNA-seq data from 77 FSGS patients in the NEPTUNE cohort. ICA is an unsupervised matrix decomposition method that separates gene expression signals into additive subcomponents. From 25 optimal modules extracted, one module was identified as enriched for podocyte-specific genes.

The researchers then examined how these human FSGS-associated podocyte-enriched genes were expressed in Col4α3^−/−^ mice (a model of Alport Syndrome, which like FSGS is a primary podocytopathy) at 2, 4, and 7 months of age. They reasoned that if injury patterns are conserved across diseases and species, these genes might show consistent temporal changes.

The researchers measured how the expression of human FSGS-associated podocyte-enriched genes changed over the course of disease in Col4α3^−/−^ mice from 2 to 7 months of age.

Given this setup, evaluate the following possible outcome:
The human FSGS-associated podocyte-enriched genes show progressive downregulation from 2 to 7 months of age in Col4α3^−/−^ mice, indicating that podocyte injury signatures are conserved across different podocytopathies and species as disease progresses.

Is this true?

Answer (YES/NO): NO